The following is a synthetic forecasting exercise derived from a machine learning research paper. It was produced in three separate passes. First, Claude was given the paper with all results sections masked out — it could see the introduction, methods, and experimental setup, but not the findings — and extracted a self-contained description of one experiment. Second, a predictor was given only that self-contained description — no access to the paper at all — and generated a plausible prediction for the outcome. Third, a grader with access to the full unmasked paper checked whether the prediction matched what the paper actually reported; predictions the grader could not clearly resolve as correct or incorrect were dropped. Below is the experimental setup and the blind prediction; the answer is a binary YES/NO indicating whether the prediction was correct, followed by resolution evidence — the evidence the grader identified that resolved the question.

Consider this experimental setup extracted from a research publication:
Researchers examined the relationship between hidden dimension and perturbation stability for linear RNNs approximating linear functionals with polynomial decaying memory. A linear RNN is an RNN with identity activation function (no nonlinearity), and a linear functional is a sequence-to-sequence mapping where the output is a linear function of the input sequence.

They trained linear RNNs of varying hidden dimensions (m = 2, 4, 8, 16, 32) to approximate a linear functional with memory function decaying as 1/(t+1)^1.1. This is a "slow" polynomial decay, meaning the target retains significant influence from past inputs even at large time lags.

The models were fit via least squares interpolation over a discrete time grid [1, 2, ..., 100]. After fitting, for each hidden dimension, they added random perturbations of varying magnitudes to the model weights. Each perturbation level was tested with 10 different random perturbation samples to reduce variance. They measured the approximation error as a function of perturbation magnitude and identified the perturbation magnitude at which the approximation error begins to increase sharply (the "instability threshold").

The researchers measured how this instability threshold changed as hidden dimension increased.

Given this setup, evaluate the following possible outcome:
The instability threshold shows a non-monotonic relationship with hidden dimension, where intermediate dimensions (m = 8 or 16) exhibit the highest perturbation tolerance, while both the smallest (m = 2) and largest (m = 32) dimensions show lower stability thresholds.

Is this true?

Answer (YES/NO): NO